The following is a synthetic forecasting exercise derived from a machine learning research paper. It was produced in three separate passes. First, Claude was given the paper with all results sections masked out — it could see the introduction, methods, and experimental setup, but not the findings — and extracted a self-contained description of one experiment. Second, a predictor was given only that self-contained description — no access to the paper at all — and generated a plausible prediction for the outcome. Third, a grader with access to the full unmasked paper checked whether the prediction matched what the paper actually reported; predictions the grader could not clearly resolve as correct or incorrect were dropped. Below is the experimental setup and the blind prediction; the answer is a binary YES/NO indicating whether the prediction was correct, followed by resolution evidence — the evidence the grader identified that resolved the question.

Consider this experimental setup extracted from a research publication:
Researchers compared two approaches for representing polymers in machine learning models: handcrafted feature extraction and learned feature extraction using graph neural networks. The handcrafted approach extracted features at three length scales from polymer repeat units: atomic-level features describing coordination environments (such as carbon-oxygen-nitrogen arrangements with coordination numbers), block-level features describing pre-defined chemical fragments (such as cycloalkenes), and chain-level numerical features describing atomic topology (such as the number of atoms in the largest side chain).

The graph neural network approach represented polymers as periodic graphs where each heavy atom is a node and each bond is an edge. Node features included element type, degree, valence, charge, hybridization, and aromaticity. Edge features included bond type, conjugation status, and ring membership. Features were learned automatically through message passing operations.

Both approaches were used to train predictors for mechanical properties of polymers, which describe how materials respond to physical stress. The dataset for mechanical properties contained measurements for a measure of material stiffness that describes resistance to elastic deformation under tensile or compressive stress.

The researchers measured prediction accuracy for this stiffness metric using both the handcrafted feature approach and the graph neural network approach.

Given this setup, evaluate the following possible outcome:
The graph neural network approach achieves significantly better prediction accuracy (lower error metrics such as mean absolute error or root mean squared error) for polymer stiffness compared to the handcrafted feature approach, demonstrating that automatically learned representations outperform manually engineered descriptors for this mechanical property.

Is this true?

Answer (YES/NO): NO